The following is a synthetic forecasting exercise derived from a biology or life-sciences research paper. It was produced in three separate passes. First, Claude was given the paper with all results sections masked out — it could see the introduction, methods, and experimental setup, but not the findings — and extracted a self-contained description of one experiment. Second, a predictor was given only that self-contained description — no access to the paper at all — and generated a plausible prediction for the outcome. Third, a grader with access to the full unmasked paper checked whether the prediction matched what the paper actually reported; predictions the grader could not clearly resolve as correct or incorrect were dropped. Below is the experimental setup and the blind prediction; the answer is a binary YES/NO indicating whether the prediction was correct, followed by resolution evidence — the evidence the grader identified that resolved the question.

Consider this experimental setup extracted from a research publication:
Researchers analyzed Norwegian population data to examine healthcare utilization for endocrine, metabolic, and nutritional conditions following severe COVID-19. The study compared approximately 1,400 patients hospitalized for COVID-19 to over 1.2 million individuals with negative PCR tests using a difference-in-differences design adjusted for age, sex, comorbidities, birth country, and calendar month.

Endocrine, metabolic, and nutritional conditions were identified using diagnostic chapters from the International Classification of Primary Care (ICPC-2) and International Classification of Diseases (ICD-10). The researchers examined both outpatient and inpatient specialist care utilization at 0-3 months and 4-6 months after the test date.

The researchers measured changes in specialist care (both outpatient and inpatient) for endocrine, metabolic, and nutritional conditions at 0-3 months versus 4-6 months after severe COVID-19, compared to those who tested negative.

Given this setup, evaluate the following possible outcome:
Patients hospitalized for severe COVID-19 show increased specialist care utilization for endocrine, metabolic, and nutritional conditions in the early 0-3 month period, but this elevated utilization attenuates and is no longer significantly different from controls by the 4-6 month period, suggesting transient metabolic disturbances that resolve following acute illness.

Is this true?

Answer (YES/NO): YES